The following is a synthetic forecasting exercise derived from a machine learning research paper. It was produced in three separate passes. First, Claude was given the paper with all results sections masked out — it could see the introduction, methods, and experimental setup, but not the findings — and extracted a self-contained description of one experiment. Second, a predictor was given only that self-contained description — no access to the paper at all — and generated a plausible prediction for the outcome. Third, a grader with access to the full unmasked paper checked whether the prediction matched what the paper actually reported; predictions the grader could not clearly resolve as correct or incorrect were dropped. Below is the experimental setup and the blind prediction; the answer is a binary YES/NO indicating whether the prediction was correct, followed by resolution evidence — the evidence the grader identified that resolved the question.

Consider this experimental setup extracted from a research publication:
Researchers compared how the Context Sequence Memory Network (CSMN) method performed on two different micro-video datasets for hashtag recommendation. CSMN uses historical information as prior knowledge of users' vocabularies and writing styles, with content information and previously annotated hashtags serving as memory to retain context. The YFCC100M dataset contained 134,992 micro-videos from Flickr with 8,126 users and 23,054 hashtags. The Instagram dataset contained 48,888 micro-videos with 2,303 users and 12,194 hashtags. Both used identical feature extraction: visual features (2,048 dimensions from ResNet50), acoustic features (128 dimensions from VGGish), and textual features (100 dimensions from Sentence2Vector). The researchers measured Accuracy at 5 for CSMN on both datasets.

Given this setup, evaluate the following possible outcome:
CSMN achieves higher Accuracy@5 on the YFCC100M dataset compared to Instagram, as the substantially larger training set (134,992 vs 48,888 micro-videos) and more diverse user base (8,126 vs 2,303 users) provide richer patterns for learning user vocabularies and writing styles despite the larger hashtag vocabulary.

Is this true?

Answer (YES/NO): NO